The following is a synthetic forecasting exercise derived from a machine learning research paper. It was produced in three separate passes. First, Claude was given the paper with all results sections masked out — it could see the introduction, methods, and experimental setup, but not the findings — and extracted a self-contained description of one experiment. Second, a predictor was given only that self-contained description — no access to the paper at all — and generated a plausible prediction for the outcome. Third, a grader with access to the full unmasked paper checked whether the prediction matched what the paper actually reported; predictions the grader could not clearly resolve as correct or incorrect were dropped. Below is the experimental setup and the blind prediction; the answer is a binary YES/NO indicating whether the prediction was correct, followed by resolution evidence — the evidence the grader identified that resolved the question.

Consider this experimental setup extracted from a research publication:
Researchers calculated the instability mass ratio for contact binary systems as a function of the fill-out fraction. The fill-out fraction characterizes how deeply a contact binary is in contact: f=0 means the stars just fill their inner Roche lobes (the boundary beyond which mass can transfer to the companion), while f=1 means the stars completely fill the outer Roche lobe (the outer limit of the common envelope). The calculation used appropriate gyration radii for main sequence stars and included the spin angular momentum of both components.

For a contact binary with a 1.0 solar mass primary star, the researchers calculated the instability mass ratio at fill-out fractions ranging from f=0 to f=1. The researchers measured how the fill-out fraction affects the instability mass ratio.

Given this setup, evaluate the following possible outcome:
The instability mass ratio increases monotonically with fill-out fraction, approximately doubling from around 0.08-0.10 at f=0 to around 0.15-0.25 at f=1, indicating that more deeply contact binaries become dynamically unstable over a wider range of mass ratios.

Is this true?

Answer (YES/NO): NO